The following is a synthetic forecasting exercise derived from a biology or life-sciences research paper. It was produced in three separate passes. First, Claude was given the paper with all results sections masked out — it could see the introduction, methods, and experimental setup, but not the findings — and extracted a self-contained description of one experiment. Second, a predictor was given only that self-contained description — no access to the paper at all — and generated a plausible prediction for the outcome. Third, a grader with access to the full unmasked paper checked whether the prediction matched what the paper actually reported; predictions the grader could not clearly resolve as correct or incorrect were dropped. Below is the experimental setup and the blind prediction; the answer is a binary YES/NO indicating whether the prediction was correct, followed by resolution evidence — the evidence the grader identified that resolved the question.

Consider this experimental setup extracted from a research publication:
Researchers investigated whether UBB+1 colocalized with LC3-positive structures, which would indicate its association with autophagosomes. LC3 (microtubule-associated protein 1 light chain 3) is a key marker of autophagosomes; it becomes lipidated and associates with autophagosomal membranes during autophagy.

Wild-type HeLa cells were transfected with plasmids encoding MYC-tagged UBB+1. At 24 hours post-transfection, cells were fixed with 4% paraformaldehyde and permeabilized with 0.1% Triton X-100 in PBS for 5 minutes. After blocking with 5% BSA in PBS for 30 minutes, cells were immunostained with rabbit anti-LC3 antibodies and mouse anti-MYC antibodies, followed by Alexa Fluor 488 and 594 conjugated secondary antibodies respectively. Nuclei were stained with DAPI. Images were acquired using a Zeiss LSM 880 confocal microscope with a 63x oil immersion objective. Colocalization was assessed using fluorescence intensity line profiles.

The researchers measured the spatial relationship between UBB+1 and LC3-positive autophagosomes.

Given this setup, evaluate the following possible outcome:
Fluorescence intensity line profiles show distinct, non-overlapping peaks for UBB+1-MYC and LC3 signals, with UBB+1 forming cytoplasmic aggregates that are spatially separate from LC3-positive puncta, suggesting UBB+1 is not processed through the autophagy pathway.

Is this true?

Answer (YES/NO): NO